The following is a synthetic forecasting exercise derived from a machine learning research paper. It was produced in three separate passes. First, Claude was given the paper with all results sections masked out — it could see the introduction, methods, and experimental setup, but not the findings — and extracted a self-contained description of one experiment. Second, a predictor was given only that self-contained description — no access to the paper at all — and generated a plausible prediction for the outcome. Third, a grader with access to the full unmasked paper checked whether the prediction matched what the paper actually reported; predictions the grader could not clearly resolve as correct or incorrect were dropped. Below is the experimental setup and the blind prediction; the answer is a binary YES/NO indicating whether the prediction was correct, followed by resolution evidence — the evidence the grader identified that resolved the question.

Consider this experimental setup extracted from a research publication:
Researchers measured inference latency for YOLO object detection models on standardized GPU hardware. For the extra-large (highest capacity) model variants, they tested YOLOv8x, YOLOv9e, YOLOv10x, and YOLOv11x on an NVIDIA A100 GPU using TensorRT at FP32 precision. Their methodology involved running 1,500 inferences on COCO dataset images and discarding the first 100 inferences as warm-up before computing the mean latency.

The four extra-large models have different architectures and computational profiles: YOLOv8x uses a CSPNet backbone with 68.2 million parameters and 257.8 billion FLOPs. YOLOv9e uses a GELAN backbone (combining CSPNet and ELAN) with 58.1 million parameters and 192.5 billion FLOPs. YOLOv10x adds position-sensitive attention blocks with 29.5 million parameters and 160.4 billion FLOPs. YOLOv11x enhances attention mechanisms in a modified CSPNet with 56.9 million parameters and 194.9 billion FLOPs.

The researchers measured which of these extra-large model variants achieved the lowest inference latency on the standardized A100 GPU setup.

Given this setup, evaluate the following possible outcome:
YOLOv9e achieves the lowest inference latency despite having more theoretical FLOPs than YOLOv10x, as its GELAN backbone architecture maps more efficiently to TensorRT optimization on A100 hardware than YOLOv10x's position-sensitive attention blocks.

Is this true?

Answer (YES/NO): NO